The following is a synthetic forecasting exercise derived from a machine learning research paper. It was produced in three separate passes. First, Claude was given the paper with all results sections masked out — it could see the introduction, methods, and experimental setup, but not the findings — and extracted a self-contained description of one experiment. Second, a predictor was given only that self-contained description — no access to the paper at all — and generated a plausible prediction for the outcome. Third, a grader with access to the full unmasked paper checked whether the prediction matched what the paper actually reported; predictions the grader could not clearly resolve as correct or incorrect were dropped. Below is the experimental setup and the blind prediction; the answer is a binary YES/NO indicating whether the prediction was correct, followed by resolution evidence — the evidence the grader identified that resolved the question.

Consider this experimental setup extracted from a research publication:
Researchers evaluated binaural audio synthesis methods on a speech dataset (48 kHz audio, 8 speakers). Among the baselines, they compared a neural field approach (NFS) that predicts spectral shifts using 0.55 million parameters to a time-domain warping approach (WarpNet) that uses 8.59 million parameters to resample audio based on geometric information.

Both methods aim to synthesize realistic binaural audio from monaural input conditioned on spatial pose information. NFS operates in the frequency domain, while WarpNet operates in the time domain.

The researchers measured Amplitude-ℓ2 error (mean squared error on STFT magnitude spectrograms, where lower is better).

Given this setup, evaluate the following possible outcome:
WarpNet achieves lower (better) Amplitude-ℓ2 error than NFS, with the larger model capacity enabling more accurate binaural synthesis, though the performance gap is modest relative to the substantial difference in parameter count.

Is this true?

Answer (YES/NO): NO